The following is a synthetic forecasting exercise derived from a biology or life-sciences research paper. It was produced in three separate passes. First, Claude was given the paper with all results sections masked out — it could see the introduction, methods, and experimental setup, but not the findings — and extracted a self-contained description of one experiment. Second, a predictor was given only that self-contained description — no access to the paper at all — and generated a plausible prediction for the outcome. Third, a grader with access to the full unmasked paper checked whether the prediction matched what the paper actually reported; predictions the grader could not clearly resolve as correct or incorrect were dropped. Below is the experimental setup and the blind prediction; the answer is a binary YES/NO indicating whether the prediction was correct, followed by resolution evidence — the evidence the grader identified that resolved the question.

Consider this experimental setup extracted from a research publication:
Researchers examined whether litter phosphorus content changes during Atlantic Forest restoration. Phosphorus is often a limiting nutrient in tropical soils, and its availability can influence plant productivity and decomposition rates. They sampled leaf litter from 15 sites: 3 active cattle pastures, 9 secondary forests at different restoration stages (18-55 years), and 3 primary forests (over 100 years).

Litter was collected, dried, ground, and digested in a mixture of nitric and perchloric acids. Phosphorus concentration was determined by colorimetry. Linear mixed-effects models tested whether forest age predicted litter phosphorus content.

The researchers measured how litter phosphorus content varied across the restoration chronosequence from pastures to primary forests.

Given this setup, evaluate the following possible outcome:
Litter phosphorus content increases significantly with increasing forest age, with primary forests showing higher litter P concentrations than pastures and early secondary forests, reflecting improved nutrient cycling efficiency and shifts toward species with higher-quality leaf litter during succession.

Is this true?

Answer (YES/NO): YES